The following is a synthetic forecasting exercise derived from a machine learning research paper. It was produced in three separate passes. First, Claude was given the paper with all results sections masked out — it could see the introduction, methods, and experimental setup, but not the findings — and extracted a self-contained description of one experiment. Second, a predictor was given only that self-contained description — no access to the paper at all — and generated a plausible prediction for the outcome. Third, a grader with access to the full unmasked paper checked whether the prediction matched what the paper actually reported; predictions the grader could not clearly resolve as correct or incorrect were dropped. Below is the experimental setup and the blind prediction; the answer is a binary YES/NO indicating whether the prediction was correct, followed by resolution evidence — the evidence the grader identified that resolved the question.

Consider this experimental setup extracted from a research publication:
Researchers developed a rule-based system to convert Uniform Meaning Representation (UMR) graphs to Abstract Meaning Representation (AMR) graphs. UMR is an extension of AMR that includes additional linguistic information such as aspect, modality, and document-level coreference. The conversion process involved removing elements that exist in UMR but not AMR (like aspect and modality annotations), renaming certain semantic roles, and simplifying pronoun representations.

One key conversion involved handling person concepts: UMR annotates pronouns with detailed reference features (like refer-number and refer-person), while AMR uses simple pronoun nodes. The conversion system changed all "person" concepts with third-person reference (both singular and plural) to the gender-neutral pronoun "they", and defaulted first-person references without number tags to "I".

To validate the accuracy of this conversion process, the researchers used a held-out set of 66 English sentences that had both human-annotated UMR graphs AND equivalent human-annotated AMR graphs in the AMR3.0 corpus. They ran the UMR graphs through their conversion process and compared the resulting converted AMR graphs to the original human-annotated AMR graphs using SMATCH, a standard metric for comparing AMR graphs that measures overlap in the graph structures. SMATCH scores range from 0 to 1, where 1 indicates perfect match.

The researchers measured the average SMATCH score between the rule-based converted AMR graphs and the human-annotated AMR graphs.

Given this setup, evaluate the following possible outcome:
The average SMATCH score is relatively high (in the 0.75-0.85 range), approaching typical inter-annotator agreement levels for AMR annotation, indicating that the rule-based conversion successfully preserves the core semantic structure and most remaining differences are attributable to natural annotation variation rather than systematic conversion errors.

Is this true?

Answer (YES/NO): NO